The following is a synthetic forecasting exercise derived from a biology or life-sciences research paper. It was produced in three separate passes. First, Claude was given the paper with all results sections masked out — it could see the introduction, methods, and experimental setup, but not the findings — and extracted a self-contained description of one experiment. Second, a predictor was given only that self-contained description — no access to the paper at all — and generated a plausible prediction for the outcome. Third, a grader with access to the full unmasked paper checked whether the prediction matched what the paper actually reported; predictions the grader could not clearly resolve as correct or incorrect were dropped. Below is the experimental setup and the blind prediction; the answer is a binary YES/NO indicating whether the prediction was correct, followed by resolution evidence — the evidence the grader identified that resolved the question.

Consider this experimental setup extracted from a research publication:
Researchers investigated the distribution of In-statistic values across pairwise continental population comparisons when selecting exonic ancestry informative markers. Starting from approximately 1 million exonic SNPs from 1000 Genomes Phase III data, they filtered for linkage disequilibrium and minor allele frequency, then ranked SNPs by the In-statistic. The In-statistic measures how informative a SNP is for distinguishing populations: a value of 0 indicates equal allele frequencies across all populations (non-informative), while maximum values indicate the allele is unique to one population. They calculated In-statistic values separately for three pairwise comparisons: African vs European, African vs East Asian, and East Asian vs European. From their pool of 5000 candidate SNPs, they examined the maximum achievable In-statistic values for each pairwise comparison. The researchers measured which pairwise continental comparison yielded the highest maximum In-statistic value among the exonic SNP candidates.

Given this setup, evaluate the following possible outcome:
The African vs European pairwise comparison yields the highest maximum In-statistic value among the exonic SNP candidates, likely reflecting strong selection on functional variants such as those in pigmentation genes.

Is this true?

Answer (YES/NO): NO